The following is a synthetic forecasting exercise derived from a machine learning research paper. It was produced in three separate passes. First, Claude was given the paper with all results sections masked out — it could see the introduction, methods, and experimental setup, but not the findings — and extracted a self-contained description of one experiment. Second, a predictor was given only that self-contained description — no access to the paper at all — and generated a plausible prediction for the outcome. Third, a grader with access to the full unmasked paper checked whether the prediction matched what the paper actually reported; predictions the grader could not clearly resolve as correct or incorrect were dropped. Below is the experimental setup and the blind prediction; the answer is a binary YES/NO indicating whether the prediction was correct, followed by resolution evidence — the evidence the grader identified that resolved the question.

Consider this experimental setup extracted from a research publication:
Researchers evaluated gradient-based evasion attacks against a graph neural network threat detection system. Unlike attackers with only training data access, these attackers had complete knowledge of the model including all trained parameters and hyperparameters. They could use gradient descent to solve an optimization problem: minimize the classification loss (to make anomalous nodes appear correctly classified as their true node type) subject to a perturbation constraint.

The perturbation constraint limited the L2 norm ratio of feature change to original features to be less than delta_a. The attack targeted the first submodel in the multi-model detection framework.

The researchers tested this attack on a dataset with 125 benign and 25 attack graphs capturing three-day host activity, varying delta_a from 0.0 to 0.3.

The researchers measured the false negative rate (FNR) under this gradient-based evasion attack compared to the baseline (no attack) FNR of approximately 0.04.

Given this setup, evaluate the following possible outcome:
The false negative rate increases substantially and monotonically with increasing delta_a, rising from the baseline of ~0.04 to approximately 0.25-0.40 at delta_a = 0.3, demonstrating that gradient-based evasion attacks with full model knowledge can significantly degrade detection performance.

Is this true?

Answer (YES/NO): NO